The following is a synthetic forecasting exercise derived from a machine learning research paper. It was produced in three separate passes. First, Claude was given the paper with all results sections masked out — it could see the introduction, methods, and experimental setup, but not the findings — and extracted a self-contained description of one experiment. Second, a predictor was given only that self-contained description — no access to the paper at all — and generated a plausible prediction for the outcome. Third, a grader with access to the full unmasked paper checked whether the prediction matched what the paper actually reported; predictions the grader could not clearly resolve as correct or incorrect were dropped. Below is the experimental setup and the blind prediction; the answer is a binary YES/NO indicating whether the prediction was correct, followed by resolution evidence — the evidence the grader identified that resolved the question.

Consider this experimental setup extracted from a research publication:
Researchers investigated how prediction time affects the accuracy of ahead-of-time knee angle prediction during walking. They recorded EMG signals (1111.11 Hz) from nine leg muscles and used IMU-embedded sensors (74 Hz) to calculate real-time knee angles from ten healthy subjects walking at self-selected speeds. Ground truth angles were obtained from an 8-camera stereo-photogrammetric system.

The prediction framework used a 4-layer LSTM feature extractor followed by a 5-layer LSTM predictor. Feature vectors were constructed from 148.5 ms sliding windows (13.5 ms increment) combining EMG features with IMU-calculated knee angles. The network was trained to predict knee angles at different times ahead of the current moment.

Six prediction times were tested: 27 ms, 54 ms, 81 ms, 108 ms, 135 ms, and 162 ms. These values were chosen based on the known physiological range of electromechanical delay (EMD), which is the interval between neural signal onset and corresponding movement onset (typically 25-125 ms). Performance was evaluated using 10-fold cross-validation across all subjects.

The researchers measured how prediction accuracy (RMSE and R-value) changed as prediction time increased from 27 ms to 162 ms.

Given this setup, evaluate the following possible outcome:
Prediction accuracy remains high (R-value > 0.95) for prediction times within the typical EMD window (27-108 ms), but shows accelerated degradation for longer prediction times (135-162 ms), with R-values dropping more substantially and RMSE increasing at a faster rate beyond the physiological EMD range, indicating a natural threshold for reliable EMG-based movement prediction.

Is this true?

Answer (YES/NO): NO